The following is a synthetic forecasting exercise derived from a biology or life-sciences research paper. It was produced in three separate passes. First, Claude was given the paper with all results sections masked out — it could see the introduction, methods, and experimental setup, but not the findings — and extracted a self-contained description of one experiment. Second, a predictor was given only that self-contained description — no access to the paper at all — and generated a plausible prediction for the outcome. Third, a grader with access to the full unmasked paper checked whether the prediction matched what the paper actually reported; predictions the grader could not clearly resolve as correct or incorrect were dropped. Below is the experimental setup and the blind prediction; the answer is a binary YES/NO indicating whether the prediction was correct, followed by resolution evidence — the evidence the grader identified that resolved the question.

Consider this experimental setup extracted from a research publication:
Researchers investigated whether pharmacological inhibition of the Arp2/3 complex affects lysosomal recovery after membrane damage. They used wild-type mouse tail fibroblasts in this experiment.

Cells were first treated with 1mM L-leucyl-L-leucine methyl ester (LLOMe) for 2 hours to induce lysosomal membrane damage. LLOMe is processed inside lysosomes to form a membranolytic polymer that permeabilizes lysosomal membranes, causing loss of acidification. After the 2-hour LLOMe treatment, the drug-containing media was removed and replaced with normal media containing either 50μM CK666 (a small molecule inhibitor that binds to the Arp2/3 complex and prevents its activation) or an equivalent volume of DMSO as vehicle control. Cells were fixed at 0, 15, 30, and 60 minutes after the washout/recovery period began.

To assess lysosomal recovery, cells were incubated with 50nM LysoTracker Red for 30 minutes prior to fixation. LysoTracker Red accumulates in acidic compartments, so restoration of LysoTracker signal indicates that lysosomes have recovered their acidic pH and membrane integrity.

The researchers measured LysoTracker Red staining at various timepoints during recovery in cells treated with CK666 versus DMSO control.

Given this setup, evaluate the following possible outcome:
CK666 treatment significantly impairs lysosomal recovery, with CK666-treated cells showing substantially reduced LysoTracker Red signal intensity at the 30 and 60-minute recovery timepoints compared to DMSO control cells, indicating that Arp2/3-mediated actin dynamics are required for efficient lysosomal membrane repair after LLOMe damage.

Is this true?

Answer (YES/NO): YES